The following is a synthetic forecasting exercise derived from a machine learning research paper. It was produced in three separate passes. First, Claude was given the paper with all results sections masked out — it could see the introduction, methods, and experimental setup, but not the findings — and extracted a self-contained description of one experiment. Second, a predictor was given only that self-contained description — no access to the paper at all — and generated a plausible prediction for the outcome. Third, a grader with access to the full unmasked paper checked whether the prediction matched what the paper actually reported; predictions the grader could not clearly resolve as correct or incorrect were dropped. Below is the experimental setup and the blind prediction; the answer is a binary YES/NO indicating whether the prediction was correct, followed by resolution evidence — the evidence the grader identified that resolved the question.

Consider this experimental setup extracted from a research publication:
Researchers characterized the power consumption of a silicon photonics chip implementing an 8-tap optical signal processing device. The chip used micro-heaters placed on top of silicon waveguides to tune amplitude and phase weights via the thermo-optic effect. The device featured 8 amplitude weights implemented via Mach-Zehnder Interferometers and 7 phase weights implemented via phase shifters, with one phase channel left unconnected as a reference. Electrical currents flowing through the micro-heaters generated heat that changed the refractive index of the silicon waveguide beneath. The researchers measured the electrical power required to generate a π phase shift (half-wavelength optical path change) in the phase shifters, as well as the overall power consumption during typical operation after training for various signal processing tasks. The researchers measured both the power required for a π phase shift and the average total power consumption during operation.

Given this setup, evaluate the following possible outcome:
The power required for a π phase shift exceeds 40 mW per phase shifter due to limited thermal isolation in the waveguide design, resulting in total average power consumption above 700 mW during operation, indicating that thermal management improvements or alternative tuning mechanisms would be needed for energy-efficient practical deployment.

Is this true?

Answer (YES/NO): NO